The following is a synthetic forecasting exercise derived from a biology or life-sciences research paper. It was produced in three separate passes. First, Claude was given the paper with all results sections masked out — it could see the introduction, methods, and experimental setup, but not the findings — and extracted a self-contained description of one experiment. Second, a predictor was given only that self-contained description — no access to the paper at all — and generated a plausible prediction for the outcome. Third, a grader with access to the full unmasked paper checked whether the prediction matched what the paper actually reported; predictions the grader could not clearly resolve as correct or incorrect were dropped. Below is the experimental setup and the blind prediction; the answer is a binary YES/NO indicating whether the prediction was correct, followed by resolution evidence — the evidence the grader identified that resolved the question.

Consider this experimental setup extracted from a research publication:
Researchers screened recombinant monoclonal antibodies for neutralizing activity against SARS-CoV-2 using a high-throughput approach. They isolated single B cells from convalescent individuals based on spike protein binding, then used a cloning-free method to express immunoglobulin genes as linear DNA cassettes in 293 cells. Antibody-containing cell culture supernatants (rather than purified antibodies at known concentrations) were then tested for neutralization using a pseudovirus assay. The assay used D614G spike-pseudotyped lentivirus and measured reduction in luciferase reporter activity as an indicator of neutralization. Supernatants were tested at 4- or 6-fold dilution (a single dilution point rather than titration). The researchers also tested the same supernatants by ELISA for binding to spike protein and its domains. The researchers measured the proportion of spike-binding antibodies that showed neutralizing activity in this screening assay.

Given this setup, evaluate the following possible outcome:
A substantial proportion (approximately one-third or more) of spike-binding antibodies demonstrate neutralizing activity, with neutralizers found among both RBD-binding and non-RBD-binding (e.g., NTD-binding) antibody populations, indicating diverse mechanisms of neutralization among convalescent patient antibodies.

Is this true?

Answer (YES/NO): NO